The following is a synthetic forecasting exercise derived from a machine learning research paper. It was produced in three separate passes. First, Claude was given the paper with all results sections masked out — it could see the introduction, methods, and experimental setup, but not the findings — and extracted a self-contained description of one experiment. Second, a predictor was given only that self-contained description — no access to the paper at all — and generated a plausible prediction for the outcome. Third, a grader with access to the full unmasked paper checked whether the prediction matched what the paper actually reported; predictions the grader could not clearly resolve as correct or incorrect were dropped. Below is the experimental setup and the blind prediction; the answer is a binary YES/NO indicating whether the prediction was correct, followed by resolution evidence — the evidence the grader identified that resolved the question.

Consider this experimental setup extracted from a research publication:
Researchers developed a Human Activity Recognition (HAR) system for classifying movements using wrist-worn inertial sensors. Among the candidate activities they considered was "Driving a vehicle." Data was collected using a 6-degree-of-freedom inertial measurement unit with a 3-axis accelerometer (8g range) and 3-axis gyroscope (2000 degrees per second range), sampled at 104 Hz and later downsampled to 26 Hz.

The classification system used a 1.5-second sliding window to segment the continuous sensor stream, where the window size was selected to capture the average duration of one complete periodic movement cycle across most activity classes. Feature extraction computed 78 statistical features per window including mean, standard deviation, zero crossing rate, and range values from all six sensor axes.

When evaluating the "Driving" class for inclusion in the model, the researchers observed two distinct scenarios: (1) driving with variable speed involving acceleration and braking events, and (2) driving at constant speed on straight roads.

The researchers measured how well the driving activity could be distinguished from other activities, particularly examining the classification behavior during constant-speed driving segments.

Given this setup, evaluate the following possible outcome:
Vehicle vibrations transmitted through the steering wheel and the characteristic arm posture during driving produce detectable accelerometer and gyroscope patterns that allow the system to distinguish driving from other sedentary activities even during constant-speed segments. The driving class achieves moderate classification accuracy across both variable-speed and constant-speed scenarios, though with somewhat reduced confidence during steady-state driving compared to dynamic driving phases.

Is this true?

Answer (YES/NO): NO